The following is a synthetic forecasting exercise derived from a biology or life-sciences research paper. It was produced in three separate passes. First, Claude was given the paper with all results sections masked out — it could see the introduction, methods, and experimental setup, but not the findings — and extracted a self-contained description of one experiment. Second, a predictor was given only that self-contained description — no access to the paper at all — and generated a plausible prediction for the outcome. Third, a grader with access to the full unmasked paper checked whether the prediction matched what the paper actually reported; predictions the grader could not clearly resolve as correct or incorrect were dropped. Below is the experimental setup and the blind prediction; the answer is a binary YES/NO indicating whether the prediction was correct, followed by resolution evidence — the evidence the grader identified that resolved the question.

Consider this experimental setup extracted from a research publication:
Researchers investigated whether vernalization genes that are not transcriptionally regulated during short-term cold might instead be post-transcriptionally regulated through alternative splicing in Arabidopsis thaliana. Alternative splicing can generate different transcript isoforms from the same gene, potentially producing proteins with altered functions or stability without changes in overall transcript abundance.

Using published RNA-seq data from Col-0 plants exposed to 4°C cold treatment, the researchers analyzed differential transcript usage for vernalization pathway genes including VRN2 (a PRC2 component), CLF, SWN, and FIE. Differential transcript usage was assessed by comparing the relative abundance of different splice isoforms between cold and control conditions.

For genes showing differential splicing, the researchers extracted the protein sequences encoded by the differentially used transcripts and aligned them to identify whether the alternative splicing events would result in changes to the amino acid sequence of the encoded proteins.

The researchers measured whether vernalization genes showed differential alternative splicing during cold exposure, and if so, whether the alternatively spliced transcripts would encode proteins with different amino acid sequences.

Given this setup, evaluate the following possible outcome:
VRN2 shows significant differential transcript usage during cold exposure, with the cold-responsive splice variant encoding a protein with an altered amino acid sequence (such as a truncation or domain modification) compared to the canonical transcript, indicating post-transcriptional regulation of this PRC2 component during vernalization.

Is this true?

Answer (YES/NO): YES